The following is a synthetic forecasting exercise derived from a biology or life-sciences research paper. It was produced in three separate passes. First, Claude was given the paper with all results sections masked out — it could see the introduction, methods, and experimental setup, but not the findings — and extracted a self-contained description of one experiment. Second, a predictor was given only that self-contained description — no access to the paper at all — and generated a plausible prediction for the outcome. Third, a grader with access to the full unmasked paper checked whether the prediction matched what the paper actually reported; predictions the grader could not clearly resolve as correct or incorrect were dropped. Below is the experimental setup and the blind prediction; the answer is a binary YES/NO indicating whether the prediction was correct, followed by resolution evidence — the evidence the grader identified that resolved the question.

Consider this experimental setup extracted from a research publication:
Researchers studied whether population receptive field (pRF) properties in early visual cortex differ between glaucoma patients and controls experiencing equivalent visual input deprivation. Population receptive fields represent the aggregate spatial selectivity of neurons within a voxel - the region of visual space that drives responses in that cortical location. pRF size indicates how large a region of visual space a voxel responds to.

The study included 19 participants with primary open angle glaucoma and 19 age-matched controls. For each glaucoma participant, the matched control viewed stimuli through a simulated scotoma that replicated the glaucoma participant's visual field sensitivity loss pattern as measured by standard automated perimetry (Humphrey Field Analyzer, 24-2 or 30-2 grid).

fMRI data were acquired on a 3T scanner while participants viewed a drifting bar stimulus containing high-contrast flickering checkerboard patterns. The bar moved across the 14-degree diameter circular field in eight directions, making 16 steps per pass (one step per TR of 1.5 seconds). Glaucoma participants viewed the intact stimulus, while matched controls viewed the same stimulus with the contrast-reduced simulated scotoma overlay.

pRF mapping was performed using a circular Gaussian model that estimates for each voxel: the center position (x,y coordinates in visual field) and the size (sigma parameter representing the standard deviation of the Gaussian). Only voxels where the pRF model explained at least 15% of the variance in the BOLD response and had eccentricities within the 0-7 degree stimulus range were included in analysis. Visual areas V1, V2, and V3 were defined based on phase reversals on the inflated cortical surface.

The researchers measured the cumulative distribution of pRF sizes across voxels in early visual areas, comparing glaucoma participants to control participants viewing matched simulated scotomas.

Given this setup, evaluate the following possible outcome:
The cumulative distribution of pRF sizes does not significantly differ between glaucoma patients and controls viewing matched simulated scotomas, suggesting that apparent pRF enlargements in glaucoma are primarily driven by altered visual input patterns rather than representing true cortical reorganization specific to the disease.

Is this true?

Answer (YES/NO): NO